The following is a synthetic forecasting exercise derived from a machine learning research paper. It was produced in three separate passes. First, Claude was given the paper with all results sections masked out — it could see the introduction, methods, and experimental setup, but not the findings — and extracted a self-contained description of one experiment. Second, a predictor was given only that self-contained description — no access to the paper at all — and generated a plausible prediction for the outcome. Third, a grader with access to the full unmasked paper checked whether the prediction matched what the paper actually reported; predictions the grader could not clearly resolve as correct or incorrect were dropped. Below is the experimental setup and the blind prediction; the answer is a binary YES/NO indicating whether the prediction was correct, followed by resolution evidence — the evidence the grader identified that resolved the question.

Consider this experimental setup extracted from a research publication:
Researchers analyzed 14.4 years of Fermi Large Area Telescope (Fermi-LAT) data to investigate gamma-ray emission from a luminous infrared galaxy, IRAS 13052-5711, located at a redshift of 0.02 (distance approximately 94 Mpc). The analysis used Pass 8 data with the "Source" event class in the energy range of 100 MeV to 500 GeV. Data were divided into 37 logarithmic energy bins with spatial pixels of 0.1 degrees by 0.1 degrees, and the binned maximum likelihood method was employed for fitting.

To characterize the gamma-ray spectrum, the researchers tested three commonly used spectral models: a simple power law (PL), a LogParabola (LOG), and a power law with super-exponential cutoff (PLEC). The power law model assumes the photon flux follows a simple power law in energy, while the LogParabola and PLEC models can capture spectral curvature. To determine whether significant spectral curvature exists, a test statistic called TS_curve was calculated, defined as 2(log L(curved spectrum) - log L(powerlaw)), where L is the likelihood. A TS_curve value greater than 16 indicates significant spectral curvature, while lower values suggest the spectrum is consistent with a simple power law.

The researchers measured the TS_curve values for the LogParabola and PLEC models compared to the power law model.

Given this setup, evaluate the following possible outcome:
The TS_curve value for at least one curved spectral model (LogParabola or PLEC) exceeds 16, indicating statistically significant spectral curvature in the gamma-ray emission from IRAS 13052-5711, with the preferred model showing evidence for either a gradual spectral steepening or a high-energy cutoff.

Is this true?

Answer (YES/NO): NO